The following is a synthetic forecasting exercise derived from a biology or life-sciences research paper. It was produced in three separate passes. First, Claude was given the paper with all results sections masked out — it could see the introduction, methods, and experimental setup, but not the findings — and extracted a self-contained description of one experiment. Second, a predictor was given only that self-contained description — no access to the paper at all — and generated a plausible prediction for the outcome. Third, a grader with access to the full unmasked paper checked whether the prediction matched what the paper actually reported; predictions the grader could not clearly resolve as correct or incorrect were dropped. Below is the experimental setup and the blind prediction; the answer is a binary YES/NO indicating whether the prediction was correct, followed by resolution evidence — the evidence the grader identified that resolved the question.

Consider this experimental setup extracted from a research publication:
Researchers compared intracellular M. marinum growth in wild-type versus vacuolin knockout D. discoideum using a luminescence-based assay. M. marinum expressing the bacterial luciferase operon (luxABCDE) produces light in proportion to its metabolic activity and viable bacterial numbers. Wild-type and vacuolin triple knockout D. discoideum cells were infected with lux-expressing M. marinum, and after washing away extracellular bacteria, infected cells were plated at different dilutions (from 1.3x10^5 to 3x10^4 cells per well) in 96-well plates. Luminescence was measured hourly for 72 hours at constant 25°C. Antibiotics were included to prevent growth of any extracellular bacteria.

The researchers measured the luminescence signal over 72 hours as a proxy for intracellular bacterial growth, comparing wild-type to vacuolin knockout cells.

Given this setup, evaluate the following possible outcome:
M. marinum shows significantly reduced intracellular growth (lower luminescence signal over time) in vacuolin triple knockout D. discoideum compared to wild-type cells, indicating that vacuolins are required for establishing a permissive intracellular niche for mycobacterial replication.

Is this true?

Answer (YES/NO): YES